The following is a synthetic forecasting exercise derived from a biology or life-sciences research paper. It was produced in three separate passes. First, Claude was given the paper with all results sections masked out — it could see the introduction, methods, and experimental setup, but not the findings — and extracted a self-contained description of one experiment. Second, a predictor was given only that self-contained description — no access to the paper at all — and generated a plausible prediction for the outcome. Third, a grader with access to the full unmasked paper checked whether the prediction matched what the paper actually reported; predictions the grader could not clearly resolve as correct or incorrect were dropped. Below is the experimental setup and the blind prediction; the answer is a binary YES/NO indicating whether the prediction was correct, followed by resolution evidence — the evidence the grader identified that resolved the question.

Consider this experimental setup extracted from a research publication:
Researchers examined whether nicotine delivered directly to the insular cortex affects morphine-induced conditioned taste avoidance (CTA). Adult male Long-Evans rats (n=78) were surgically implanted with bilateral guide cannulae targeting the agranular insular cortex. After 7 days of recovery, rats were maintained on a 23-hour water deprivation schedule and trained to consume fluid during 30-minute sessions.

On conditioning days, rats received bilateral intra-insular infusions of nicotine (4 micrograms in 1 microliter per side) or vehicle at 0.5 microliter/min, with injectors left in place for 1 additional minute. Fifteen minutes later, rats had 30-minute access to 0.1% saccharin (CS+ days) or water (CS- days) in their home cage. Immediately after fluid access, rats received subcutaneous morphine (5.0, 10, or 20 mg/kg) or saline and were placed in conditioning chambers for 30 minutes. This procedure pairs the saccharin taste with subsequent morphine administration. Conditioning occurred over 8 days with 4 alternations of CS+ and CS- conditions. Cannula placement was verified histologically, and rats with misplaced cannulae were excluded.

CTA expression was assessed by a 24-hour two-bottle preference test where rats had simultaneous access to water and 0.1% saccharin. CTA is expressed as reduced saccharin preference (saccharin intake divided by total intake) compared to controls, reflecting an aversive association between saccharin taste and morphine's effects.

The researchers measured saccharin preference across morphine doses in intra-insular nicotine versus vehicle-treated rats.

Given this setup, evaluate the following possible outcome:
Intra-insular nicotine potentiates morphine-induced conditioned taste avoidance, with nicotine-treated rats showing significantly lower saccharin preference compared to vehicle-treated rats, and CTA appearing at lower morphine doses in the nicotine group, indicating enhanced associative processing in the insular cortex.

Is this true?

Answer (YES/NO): NO